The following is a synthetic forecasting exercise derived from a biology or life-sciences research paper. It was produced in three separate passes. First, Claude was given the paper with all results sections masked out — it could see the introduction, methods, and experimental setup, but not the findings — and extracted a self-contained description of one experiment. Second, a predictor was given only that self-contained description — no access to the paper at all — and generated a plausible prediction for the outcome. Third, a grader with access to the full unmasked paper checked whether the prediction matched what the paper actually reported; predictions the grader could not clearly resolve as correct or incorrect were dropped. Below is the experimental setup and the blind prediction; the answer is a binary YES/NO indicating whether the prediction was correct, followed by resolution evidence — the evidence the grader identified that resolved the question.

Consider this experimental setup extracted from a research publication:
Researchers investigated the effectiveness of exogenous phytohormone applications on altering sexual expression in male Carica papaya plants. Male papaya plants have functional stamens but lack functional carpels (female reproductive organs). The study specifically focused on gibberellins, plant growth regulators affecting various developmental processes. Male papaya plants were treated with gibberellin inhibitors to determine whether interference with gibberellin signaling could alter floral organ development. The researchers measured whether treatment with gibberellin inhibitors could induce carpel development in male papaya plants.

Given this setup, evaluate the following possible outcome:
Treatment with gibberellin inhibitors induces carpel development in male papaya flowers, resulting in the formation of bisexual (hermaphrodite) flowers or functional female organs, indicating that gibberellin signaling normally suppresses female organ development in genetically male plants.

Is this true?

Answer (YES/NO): YES